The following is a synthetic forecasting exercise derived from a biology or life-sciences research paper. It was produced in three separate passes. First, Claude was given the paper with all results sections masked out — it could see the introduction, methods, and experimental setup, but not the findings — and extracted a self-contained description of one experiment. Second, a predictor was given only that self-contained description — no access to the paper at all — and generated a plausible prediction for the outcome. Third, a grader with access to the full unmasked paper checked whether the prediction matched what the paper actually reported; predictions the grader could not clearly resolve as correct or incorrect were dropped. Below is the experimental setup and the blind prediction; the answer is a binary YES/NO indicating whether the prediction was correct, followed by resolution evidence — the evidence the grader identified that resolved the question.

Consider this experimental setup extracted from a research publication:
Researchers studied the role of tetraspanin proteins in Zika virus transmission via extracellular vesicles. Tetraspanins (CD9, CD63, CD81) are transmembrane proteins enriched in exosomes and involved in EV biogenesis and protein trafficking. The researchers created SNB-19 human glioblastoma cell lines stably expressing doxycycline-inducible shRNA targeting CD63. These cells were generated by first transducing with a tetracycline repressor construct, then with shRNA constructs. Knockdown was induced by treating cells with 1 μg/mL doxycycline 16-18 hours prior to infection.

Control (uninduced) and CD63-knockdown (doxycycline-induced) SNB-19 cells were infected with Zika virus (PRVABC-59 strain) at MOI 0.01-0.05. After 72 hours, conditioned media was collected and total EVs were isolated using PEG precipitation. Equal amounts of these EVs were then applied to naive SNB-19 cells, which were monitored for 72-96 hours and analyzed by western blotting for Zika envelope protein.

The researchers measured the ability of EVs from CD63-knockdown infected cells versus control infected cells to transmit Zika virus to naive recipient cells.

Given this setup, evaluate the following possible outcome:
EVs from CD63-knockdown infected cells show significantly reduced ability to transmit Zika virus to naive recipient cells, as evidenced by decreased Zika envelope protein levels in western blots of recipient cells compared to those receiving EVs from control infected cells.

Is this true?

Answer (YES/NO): NO